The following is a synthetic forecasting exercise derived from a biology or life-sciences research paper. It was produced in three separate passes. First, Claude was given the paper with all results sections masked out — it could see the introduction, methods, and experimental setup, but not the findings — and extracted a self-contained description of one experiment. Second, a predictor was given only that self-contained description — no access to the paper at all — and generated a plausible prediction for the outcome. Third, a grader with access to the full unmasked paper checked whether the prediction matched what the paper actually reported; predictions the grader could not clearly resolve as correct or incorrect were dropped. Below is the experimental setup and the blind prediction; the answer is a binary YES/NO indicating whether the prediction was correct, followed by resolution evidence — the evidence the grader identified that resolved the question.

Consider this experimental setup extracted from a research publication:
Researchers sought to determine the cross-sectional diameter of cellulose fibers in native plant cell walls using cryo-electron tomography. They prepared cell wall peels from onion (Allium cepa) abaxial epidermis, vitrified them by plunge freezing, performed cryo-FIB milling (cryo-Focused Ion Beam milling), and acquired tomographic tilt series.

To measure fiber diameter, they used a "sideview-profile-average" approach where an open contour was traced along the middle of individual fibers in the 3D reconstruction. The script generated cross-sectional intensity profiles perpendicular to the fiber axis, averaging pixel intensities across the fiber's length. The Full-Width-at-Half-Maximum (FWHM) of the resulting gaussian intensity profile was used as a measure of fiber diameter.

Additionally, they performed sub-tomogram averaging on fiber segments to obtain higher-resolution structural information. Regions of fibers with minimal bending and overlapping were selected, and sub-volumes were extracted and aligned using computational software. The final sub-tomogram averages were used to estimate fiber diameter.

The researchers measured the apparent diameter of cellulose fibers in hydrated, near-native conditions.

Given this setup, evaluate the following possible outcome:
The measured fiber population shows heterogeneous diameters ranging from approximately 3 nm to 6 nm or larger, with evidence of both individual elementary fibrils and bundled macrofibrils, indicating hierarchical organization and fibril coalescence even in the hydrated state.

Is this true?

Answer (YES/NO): NO